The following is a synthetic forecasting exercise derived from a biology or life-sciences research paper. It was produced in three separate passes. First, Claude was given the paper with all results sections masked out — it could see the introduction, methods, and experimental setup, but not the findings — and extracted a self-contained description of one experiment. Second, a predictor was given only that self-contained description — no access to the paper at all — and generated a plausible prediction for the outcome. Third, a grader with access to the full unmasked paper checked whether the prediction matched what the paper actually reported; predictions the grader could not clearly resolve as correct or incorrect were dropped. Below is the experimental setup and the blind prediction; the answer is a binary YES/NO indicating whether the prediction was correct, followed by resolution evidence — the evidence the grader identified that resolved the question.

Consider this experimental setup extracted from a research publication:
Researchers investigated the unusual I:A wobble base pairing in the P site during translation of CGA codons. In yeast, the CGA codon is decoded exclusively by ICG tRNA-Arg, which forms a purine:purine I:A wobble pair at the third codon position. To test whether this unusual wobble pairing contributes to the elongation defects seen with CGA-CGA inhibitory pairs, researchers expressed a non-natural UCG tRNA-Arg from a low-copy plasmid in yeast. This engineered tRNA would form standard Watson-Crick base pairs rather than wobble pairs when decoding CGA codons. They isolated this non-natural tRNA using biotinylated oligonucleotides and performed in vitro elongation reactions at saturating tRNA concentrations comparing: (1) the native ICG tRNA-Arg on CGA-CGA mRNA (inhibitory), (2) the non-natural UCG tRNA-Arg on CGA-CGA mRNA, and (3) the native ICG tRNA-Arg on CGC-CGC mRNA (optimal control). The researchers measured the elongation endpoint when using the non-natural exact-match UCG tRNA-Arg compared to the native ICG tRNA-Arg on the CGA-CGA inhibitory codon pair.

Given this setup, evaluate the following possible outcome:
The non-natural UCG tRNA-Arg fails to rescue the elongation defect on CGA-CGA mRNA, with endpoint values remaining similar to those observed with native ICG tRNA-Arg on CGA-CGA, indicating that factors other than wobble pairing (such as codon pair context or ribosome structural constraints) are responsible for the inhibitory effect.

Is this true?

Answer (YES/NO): NO